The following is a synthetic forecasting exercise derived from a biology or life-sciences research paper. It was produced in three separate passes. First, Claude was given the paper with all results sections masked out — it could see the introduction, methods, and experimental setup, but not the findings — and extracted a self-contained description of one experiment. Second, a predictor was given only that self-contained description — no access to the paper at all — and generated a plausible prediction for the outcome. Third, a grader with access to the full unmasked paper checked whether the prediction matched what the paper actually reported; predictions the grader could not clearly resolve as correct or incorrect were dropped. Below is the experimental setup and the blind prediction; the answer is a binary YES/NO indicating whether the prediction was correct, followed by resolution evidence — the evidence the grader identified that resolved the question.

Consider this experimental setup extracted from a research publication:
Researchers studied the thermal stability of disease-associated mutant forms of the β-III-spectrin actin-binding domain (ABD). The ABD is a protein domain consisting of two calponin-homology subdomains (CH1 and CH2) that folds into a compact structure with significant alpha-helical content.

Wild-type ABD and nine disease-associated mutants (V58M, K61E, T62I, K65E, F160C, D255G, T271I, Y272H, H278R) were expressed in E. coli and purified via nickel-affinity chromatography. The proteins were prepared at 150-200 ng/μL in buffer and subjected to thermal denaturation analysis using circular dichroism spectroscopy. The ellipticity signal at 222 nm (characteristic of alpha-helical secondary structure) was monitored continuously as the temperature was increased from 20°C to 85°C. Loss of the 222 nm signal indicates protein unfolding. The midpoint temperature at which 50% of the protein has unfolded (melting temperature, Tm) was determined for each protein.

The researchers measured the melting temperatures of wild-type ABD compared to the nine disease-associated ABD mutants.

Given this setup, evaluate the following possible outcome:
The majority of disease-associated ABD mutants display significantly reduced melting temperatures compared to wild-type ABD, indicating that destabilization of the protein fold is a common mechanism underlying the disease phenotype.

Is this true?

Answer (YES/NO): YES